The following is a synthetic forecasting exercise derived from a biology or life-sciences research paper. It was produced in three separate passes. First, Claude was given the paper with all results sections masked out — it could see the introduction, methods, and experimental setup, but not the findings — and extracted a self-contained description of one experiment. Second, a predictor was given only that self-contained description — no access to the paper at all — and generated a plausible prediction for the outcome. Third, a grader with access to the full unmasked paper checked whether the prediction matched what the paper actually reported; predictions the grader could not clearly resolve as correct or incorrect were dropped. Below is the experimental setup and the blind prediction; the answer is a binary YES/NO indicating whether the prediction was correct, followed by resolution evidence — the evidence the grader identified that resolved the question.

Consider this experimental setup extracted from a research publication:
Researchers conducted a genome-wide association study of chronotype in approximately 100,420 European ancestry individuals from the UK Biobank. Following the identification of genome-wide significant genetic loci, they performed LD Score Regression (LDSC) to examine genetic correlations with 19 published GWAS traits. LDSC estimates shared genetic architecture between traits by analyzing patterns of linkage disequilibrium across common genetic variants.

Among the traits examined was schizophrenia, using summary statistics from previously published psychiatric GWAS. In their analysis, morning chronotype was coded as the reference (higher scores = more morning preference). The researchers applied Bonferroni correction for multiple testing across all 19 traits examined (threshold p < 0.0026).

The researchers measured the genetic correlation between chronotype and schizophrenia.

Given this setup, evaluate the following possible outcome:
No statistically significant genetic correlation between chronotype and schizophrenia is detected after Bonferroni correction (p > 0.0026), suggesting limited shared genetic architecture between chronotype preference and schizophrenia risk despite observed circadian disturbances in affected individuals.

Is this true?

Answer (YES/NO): NO